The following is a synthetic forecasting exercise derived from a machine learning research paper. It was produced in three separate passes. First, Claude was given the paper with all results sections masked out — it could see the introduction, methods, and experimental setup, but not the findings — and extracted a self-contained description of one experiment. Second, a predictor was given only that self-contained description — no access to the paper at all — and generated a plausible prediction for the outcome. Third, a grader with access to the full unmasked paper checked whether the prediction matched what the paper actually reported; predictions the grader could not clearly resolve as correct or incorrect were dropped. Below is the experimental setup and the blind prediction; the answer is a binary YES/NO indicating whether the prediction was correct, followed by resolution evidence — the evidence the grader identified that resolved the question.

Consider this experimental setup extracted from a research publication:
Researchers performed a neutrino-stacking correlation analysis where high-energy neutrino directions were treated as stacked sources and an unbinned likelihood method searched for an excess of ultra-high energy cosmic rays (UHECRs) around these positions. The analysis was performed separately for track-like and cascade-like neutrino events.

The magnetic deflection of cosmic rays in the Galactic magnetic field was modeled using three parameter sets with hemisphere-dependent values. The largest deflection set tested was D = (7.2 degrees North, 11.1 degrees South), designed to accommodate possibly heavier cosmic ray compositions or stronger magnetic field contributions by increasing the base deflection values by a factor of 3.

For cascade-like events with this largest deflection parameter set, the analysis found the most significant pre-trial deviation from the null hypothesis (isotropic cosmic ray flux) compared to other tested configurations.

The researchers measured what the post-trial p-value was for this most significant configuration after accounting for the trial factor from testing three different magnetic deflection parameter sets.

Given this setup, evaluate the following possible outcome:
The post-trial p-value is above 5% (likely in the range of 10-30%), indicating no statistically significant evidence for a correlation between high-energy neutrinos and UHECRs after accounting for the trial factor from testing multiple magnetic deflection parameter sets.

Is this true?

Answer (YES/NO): NO